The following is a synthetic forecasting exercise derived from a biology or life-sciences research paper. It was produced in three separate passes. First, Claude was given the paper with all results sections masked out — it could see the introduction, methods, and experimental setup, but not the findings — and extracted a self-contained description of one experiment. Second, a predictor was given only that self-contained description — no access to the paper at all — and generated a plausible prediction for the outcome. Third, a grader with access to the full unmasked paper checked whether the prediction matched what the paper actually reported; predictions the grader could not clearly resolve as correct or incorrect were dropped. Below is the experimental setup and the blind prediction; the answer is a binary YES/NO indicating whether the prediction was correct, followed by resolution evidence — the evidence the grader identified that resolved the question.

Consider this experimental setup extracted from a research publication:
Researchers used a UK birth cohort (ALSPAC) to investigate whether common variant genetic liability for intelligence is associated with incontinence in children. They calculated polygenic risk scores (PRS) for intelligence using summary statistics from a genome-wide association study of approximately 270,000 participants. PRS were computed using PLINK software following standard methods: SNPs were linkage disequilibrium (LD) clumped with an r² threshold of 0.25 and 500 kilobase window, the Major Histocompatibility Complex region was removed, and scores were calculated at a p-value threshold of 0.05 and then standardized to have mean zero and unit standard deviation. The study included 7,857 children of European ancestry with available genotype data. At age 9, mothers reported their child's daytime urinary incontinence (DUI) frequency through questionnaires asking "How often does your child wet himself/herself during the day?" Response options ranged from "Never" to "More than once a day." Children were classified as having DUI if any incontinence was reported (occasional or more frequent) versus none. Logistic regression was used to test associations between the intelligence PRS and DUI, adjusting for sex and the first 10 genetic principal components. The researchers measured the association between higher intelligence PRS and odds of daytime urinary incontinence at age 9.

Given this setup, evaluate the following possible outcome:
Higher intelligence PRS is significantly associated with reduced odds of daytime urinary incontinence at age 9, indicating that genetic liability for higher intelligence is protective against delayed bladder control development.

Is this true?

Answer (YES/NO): NO